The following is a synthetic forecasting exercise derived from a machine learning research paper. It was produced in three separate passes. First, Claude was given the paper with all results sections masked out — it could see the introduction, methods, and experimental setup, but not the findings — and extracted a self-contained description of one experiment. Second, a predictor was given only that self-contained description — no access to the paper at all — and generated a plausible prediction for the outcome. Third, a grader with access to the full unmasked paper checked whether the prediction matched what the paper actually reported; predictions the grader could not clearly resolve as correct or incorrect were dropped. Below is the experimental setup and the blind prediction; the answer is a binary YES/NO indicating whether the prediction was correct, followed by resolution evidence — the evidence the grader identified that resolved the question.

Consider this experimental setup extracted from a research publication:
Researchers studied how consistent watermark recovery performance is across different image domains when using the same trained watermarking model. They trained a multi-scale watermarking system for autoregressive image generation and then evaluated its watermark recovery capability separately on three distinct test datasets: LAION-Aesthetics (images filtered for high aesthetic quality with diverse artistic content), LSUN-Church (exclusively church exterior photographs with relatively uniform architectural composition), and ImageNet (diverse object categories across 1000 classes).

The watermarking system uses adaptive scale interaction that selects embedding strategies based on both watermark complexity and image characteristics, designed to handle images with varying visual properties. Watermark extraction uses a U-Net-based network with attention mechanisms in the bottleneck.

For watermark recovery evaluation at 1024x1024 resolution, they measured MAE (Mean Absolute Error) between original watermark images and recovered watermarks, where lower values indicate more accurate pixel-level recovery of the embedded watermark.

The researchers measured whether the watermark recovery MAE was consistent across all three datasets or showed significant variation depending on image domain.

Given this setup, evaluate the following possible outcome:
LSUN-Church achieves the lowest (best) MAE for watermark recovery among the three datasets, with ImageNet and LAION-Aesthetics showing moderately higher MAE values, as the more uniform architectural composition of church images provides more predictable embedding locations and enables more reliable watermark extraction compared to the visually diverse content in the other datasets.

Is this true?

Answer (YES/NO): NO